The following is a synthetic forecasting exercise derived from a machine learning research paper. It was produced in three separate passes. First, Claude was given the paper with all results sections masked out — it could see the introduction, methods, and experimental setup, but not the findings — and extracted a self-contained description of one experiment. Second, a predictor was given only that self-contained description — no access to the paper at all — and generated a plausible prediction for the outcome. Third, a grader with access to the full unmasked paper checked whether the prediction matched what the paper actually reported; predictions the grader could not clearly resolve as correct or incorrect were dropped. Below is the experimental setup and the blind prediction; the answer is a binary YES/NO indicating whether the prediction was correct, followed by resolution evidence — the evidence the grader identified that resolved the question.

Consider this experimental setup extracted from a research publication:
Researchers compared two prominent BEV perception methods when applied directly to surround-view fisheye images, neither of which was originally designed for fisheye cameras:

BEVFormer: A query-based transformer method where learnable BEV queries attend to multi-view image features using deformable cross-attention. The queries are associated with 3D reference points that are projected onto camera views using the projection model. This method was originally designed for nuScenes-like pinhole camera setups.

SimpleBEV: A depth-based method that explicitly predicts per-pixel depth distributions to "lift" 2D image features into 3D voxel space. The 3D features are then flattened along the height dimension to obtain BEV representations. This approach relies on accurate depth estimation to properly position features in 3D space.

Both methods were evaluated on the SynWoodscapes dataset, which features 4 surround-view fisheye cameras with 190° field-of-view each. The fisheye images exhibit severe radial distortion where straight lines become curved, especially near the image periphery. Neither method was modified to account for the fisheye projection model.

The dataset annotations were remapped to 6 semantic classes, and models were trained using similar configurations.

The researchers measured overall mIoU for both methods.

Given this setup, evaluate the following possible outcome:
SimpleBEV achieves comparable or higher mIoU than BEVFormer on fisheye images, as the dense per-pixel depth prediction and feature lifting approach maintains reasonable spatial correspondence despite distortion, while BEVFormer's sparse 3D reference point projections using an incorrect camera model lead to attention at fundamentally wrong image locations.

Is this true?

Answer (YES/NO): YES